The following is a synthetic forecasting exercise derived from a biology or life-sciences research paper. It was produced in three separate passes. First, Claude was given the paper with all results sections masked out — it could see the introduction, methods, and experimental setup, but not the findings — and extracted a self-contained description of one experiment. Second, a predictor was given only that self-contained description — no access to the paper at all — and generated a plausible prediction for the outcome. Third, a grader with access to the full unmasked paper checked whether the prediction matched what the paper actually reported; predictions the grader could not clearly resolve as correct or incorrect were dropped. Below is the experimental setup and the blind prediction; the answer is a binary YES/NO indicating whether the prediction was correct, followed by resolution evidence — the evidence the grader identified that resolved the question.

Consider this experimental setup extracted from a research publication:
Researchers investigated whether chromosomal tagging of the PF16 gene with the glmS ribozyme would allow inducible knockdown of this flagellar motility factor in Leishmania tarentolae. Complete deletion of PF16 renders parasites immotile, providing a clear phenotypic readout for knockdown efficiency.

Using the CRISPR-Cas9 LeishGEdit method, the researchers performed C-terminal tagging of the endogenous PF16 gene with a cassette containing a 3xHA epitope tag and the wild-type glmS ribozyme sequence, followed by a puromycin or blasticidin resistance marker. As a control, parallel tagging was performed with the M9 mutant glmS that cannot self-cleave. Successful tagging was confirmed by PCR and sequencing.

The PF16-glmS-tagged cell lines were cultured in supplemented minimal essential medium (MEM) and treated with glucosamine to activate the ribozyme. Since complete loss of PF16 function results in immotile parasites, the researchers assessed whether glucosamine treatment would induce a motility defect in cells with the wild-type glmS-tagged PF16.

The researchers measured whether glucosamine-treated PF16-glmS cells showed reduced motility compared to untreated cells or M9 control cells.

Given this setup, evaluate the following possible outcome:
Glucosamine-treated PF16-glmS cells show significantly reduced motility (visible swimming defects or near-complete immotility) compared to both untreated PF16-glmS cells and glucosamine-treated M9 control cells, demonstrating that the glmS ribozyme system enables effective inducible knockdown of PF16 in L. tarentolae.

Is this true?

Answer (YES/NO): NO